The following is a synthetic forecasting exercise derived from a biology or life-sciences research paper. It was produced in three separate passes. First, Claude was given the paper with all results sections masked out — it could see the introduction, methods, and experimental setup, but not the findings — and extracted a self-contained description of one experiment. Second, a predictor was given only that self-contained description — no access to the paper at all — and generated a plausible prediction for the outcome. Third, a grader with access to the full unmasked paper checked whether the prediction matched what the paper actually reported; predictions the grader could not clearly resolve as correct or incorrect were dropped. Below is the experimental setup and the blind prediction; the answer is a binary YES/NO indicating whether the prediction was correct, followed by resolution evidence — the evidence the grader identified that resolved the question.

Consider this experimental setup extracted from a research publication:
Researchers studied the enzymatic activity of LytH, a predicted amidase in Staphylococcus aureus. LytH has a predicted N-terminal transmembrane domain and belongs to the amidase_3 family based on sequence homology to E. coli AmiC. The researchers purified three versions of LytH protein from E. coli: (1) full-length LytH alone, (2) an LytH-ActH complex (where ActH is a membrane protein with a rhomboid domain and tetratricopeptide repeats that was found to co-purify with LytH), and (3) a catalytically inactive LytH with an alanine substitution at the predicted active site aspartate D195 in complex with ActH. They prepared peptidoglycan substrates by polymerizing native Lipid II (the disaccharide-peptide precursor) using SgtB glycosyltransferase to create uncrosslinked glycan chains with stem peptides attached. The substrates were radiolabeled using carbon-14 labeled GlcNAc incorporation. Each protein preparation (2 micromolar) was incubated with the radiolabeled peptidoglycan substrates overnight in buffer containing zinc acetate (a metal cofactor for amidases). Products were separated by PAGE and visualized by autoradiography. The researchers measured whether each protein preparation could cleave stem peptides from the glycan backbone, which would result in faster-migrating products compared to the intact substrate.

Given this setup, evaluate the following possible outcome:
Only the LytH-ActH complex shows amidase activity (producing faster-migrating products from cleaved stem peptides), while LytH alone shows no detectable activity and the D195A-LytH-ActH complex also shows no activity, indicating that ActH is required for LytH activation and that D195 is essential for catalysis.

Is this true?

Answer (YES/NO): YES